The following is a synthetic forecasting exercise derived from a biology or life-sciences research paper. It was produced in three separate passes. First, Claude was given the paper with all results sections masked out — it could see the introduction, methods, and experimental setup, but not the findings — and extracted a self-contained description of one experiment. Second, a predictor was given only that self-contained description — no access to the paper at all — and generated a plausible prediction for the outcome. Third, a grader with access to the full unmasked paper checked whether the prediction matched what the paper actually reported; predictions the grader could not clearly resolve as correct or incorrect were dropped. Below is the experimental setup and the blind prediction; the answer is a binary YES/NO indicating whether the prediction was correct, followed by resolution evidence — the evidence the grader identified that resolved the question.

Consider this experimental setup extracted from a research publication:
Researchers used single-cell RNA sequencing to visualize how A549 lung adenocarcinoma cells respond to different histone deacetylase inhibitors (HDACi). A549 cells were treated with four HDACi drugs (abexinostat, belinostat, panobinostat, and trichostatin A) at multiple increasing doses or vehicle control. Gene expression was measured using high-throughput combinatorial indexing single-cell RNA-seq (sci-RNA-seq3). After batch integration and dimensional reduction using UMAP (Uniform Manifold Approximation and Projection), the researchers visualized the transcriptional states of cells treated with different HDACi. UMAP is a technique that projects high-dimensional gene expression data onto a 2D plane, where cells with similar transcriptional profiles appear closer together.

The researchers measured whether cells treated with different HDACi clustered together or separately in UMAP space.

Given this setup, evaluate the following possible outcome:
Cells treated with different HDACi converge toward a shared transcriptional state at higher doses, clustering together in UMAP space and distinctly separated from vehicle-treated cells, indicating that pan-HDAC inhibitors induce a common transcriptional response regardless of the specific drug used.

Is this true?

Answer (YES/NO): NO